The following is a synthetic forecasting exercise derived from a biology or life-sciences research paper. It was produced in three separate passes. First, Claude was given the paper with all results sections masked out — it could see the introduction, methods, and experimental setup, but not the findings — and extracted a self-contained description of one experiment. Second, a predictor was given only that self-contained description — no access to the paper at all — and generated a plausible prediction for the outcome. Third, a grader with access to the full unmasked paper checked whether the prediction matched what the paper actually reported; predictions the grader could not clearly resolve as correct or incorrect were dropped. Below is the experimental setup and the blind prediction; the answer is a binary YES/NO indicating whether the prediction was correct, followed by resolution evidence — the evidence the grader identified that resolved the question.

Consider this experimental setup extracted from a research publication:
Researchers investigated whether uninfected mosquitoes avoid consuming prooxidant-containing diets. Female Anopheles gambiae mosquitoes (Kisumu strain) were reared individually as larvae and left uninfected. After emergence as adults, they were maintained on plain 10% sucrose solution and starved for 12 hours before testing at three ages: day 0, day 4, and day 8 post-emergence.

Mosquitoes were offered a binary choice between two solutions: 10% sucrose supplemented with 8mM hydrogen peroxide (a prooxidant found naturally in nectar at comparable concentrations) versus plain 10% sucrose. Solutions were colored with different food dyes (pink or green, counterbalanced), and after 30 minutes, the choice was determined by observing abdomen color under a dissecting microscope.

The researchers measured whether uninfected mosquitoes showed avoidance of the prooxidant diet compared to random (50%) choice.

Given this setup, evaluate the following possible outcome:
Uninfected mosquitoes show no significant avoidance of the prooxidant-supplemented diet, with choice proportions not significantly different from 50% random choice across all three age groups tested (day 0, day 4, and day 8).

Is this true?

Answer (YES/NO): NO